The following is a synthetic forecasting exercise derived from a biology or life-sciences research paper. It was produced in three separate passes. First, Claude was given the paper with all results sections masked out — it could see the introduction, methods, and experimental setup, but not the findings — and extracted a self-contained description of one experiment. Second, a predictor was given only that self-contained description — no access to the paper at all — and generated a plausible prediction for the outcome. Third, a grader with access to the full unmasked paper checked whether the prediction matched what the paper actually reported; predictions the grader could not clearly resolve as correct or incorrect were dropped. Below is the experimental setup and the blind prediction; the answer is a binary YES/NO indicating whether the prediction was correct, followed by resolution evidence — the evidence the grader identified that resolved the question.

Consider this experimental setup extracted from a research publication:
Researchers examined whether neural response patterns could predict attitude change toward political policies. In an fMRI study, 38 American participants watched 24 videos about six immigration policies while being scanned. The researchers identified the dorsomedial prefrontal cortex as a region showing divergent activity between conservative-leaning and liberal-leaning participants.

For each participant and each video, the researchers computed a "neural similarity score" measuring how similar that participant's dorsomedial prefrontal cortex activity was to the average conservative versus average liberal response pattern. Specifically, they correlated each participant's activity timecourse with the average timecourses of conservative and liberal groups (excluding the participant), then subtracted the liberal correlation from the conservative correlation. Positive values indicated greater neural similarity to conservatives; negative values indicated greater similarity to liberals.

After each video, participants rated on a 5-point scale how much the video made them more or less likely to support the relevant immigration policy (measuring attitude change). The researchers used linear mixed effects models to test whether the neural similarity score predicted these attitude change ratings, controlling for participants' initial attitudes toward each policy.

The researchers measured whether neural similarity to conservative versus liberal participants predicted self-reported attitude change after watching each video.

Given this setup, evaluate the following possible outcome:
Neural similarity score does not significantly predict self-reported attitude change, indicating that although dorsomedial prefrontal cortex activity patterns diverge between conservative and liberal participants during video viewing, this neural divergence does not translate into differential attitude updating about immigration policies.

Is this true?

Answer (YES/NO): NO